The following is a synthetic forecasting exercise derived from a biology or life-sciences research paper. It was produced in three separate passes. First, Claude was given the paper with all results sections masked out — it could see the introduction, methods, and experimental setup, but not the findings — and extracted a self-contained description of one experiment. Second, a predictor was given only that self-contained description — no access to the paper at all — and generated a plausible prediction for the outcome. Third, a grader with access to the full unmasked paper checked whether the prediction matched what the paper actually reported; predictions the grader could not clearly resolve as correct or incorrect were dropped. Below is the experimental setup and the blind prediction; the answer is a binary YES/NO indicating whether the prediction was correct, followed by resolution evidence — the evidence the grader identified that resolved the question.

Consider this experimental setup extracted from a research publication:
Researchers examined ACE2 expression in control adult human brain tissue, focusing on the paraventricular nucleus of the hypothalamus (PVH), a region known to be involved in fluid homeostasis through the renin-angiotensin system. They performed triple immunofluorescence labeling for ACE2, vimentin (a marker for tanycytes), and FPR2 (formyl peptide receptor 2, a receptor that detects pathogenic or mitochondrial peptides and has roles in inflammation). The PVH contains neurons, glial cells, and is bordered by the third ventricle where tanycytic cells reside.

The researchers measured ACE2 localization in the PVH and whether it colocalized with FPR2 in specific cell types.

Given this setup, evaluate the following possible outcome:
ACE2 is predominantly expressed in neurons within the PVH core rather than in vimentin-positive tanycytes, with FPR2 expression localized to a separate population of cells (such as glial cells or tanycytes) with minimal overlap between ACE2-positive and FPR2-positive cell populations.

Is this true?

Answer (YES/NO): NO